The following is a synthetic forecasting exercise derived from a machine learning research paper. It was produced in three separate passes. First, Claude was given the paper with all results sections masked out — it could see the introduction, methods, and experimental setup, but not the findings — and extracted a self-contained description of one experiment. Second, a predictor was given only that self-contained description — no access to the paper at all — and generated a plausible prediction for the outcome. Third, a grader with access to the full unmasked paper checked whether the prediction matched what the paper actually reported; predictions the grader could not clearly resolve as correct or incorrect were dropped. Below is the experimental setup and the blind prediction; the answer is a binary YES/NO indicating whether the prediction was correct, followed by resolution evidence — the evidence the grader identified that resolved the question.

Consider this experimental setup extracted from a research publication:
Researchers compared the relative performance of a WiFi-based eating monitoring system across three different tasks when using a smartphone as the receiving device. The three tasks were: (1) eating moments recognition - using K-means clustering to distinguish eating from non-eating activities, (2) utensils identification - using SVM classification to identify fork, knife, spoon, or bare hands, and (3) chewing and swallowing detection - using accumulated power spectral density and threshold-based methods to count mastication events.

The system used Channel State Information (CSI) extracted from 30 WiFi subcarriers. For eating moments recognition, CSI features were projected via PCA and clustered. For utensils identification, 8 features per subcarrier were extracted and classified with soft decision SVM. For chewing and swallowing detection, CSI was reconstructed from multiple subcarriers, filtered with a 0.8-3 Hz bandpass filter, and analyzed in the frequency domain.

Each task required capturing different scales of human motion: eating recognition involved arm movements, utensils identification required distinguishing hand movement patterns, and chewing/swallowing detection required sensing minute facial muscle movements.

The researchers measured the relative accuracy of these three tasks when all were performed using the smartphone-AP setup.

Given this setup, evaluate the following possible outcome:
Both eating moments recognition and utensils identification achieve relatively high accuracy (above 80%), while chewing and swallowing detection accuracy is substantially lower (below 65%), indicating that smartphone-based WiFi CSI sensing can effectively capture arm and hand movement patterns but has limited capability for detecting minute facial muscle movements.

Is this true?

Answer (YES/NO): NO